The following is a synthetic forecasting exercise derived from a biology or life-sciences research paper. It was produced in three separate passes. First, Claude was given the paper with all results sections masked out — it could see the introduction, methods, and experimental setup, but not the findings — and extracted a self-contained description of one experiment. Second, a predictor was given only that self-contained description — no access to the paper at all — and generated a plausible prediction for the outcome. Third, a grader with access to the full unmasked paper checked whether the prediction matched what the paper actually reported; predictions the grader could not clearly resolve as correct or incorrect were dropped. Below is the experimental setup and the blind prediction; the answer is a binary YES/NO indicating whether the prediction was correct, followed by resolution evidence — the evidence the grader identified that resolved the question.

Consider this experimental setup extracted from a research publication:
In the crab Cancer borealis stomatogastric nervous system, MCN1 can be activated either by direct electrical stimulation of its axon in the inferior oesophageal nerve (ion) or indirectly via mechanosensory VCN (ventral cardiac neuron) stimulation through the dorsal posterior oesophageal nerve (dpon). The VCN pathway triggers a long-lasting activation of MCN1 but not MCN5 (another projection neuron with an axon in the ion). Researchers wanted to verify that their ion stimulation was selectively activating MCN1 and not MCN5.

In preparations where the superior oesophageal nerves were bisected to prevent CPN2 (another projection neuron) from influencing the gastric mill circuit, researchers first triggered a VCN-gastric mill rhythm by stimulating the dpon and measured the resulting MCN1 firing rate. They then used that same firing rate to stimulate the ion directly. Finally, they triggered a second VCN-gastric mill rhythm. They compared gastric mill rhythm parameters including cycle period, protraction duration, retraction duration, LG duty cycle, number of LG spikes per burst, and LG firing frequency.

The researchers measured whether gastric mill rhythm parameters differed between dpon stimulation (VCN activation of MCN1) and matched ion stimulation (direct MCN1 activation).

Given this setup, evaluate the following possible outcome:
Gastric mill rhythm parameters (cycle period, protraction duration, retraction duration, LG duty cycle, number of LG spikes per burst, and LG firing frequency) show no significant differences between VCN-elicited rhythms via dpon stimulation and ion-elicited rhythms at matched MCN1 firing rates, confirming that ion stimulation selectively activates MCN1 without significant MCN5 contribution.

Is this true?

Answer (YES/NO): NO